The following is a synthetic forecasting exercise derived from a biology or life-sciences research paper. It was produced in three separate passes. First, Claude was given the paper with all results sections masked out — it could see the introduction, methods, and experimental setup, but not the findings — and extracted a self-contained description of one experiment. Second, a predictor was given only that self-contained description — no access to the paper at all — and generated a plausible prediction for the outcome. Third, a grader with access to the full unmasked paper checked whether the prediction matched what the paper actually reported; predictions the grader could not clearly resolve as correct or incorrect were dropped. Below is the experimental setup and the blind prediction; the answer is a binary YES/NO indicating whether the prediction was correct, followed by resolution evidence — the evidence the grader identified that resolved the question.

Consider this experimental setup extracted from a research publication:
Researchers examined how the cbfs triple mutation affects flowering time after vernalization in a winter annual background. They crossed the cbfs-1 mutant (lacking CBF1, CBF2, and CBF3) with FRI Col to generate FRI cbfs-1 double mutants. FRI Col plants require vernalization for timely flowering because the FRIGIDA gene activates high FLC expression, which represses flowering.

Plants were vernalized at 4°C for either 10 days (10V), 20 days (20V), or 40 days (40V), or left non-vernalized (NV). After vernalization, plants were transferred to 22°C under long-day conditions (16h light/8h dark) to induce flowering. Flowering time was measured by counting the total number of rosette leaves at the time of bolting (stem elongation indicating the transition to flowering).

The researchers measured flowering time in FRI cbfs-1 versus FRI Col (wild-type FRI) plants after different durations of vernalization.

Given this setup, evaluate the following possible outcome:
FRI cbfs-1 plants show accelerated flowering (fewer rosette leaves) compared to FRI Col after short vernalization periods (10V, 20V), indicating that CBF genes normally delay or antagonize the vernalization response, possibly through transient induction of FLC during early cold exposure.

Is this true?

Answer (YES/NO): NO